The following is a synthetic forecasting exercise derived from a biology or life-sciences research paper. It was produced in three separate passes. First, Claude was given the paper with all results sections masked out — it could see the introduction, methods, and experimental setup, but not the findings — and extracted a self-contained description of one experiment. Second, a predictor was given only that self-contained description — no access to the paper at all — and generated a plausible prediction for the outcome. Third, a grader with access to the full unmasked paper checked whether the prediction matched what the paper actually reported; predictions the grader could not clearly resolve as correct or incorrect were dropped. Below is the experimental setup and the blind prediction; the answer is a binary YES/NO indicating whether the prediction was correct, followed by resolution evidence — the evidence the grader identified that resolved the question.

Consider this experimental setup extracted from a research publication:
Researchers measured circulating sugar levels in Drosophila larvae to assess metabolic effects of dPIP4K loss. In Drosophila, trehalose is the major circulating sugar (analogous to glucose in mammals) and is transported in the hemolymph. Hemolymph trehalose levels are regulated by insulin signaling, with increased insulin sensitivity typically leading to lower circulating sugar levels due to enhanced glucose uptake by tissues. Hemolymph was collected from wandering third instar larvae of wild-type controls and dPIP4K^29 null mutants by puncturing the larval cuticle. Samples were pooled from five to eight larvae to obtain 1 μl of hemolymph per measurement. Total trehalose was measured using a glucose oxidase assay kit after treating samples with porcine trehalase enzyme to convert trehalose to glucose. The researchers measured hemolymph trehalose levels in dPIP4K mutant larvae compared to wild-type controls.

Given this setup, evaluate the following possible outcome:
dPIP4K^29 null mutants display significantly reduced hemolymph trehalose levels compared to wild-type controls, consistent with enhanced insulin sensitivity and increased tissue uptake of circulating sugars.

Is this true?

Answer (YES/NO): YES